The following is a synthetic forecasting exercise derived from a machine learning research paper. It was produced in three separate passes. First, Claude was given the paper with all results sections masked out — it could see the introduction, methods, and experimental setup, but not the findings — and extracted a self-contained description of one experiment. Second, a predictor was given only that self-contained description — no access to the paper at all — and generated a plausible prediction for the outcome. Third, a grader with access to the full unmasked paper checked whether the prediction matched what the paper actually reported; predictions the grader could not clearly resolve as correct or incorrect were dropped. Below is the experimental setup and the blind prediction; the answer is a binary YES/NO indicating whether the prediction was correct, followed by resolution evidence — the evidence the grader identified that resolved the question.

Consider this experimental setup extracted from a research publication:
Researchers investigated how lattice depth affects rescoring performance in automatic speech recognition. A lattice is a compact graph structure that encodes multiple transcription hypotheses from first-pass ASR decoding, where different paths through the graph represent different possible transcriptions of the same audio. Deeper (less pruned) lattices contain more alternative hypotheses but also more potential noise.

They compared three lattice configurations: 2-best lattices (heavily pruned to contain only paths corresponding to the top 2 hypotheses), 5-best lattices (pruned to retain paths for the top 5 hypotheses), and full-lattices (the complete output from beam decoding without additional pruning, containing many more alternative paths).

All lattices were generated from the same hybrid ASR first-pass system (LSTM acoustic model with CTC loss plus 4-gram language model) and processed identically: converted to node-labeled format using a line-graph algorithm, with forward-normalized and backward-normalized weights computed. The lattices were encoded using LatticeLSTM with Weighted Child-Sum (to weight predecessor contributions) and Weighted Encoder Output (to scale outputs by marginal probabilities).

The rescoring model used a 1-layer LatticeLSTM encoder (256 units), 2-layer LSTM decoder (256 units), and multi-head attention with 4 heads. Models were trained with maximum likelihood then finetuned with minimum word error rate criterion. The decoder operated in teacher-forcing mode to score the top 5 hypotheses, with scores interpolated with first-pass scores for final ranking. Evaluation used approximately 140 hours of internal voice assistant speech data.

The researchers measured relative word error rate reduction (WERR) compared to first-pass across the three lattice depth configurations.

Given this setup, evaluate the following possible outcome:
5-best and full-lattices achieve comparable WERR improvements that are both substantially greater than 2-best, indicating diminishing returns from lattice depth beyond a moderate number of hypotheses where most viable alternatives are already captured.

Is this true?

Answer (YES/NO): NO